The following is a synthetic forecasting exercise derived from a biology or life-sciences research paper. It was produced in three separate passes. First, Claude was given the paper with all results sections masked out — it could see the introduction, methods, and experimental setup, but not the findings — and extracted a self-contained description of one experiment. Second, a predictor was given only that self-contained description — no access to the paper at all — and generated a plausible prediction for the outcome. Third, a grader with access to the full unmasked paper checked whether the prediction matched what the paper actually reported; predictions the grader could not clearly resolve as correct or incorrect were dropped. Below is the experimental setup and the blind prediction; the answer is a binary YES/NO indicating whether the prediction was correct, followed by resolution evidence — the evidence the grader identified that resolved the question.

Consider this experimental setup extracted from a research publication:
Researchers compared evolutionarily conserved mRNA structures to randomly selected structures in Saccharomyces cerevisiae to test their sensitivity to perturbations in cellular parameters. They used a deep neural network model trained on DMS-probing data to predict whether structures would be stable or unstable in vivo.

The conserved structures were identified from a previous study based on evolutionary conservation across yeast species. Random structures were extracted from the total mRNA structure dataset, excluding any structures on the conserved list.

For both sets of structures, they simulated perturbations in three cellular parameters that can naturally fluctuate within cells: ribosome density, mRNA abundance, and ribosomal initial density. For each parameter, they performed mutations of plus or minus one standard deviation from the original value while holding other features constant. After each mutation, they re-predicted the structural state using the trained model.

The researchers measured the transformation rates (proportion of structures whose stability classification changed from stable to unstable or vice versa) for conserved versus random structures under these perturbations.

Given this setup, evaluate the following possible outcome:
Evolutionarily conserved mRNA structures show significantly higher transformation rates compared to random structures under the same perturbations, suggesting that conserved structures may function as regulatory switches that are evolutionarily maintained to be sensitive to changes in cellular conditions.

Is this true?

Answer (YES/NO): NO